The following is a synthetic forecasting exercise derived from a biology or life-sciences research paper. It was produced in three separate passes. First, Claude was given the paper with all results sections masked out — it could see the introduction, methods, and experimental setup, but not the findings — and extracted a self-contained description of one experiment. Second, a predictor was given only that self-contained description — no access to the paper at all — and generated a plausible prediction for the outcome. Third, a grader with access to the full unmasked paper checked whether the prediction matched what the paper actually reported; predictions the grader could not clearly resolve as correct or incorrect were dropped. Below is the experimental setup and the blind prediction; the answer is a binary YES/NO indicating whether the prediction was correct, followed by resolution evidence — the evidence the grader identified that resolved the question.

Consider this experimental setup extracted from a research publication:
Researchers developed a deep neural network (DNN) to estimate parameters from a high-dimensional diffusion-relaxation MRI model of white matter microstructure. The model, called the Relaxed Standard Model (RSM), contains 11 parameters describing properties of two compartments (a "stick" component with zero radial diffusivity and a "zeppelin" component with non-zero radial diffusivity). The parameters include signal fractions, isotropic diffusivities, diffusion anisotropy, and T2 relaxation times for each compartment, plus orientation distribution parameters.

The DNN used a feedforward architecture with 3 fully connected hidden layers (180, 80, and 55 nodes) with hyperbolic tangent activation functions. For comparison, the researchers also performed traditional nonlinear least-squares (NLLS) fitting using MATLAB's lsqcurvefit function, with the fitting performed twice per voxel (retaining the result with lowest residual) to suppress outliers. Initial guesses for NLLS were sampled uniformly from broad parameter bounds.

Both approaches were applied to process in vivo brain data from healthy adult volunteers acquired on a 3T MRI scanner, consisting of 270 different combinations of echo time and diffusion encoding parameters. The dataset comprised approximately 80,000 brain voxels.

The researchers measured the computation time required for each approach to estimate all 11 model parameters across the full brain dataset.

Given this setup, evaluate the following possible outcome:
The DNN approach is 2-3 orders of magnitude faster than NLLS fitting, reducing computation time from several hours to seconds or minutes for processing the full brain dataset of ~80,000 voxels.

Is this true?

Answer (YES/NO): NO